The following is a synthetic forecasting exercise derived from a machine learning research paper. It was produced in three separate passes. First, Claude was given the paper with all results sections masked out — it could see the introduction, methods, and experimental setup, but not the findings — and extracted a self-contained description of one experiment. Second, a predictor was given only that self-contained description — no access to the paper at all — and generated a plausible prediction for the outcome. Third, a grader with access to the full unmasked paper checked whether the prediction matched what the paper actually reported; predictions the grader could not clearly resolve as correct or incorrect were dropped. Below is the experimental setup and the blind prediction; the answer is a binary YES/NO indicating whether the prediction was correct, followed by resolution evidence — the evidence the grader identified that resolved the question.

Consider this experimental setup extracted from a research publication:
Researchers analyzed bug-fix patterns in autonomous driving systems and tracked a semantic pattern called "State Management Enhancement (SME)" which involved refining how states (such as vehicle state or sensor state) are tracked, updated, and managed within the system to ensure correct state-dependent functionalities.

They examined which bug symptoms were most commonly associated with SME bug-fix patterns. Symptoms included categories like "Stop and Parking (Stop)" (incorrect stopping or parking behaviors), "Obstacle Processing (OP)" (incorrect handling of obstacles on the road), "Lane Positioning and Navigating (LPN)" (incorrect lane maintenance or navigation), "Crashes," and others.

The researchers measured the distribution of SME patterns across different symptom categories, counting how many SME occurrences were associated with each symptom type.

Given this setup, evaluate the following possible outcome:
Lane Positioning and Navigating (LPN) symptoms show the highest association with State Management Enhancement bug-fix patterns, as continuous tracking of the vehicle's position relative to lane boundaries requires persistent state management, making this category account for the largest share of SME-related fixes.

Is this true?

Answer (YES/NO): NO